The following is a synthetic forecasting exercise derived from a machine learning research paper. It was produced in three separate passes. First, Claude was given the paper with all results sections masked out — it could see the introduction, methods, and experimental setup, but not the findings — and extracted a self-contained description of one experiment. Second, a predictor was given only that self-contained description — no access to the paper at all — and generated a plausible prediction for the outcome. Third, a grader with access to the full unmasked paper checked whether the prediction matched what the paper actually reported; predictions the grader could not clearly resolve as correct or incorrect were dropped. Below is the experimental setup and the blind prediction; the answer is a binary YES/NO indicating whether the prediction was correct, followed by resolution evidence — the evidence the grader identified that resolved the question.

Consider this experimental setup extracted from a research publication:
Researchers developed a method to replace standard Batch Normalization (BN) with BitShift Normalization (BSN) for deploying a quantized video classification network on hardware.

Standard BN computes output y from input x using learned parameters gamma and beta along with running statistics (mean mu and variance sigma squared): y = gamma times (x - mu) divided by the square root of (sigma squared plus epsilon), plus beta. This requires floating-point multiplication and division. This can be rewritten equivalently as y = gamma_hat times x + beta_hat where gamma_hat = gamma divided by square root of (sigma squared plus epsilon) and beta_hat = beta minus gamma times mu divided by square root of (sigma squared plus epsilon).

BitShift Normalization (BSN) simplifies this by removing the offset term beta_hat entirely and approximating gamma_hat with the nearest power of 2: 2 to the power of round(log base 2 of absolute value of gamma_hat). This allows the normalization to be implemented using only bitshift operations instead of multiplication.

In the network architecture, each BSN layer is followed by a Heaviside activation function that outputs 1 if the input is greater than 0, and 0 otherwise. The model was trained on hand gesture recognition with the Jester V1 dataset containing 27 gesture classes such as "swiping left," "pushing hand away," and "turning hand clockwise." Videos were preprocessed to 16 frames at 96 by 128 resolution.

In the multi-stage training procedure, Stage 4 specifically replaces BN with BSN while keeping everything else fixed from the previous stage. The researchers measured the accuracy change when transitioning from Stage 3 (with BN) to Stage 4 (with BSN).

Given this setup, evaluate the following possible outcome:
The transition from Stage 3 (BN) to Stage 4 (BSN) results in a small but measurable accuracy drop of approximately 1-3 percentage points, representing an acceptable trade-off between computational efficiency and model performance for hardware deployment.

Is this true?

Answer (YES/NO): NO